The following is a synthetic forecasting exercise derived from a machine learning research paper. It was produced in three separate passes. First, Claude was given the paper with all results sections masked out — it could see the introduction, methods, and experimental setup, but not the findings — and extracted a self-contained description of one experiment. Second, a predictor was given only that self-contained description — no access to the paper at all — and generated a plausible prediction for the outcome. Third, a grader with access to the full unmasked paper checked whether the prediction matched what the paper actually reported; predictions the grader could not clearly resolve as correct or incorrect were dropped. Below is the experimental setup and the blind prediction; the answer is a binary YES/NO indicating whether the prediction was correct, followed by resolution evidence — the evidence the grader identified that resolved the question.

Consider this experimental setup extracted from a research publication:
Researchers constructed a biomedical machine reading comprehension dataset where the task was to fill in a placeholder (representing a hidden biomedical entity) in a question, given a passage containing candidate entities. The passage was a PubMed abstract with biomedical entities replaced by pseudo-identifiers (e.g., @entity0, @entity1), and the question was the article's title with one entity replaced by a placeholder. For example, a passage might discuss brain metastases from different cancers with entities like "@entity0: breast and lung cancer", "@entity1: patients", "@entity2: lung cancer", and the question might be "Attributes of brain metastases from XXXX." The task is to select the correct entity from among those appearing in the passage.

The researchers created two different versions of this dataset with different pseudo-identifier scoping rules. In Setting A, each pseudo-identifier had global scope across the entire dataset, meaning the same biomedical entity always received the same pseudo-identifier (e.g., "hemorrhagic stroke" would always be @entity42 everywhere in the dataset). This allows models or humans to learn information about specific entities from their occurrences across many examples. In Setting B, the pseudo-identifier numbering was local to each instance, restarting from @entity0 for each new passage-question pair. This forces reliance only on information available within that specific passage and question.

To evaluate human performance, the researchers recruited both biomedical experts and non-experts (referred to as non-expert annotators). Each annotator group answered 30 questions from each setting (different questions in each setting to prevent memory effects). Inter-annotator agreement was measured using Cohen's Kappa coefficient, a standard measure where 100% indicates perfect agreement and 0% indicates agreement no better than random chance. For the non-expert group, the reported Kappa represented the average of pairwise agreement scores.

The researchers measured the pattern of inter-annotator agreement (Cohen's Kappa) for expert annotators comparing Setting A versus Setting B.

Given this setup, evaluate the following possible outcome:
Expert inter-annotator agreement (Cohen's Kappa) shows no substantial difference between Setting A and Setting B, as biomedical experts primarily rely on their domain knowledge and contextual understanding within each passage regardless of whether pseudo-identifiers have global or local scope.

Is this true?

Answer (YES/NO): NO